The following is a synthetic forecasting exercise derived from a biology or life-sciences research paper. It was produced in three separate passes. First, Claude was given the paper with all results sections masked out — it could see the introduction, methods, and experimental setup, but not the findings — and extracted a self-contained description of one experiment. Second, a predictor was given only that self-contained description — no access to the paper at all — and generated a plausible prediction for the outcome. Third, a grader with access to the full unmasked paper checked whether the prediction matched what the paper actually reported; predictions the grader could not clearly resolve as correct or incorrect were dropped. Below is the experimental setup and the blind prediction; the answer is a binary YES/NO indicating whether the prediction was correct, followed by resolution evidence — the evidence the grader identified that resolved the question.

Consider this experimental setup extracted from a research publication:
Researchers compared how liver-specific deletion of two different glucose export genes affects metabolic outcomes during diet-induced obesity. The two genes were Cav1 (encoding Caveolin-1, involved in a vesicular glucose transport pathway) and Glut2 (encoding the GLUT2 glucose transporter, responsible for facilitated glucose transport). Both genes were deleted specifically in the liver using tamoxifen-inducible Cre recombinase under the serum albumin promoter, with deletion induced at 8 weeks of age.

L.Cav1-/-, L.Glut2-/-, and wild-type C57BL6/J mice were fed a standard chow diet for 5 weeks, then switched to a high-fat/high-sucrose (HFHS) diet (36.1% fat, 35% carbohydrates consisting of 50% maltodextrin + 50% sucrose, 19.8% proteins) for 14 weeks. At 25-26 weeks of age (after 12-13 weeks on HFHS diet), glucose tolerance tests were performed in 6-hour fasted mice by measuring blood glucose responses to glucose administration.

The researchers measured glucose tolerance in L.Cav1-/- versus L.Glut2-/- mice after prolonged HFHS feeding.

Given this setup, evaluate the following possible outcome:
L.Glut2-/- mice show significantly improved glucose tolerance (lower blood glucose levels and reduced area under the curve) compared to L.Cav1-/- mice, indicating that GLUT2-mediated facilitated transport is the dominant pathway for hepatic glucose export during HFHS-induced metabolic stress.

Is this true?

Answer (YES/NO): NO